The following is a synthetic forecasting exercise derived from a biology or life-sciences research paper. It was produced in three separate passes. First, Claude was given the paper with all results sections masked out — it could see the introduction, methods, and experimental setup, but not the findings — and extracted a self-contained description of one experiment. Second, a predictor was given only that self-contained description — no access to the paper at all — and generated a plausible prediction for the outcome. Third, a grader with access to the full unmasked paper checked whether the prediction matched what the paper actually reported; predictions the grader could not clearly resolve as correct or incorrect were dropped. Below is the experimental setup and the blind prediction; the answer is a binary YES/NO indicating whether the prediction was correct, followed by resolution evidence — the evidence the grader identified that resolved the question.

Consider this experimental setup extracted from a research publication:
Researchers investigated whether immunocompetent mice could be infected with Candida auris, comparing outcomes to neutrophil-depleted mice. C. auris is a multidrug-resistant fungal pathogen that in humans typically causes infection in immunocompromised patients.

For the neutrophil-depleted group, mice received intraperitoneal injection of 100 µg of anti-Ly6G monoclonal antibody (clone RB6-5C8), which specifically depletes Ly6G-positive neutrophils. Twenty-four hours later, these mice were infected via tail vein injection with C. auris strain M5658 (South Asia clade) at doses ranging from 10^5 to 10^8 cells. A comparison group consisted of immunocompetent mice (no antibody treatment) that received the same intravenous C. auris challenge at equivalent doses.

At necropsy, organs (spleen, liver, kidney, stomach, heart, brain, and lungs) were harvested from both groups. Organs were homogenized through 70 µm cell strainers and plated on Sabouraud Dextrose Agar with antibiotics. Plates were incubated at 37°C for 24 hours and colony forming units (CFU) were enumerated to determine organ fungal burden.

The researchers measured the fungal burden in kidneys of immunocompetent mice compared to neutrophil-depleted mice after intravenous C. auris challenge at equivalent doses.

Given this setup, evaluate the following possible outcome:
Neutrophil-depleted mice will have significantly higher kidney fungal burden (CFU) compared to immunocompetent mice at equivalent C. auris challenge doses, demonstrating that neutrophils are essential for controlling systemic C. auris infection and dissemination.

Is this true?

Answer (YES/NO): YES